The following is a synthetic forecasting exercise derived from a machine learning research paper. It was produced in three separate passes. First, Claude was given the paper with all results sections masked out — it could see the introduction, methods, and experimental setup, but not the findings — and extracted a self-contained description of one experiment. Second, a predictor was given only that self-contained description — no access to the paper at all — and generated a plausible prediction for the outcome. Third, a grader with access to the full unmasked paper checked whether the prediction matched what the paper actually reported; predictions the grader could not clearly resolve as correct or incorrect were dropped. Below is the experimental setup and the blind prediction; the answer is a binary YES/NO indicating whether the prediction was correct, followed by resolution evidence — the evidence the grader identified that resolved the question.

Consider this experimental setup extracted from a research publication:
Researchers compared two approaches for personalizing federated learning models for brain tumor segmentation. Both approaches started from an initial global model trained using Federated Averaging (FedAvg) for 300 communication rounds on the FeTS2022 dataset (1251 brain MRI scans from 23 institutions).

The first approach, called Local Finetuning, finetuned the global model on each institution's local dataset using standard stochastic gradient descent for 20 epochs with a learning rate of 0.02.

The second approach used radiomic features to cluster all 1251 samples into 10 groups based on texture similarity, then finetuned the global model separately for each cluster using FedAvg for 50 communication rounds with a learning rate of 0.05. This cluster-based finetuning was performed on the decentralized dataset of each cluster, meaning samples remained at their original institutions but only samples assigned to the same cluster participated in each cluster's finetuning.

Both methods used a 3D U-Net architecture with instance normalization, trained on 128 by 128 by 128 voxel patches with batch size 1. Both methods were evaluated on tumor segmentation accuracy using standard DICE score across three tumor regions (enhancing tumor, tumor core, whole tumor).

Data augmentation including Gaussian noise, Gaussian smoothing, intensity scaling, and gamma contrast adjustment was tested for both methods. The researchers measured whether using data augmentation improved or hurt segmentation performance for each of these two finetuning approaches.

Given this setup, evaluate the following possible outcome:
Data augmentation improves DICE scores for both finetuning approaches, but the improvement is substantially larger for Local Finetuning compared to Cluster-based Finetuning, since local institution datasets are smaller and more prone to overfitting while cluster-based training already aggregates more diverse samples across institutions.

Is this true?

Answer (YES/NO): NO